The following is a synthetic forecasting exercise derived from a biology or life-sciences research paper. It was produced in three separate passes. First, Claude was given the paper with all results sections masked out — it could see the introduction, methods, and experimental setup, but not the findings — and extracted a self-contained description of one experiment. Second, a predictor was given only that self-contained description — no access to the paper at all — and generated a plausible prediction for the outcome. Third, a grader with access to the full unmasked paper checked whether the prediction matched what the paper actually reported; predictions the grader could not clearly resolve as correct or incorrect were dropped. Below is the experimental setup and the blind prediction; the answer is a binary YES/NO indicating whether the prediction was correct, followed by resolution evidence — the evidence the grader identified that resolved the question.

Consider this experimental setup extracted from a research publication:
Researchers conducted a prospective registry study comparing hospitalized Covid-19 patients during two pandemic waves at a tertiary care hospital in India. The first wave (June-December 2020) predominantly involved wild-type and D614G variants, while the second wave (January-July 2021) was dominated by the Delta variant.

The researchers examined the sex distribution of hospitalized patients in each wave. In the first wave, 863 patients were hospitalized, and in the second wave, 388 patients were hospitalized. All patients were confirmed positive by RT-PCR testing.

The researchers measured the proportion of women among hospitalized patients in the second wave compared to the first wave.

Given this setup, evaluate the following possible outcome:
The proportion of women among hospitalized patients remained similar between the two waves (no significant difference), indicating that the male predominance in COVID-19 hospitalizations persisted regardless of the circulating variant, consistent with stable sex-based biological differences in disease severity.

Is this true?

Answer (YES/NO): NO